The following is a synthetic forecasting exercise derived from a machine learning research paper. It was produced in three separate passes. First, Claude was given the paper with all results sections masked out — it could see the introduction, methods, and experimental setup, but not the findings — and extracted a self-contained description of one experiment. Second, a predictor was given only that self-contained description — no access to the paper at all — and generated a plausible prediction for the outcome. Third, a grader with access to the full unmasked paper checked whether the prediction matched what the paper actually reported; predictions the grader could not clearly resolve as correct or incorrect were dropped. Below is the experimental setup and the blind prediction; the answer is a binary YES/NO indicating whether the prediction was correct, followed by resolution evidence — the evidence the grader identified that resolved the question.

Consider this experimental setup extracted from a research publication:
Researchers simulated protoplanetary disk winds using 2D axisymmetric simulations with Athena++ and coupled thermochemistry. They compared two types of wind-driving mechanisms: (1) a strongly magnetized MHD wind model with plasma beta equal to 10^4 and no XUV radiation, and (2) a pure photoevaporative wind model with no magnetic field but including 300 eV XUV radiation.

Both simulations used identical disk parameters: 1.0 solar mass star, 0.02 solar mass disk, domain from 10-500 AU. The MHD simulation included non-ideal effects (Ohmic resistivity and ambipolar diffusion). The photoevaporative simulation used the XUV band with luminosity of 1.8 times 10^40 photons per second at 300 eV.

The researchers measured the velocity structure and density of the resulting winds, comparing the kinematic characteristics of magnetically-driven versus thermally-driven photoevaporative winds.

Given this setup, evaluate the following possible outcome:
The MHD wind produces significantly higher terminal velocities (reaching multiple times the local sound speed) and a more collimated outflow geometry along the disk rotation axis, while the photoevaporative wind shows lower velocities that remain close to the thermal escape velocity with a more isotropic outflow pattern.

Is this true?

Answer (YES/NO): NO